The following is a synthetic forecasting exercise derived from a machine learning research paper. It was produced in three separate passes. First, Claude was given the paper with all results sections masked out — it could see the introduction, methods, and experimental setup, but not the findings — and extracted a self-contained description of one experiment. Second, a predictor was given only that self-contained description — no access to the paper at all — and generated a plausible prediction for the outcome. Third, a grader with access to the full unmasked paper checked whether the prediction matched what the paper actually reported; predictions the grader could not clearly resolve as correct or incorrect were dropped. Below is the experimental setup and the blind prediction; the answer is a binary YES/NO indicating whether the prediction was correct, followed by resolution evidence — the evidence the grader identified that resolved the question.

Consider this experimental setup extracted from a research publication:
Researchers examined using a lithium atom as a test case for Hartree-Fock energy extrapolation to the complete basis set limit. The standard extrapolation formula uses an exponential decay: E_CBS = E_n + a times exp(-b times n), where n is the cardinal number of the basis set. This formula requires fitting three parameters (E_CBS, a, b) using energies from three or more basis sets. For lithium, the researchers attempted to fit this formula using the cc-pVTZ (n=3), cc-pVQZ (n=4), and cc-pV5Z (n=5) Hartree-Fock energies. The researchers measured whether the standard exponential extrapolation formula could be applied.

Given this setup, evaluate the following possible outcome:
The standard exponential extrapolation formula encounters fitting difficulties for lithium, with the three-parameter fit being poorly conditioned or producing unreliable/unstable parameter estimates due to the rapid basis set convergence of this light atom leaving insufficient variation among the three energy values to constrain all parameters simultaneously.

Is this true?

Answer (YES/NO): YES